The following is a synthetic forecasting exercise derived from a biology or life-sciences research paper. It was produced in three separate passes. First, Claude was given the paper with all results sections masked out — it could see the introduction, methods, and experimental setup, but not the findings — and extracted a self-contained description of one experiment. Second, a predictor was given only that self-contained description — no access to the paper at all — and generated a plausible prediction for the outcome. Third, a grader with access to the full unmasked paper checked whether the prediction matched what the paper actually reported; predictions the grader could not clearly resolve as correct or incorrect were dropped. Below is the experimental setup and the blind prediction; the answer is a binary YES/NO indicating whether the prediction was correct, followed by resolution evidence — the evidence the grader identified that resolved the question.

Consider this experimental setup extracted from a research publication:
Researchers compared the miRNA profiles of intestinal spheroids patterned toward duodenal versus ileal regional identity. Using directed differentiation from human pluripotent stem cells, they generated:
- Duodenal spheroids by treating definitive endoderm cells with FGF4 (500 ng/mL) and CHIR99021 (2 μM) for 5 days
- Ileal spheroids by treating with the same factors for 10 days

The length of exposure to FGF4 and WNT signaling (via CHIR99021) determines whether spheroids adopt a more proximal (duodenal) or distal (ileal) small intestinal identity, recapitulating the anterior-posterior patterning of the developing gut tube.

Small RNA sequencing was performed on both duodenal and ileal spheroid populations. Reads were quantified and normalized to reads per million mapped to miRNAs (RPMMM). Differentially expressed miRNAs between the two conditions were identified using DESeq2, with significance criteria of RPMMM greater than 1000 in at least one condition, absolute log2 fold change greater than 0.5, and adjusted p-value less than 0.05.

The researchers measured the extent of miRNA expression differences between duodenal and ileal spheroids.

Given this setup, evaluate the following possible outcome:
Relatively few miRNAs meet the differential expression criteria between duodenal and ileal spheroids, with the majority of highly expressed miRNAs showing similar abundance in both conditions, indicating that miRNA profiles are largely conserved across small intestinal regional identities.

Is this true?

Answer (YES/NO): NO